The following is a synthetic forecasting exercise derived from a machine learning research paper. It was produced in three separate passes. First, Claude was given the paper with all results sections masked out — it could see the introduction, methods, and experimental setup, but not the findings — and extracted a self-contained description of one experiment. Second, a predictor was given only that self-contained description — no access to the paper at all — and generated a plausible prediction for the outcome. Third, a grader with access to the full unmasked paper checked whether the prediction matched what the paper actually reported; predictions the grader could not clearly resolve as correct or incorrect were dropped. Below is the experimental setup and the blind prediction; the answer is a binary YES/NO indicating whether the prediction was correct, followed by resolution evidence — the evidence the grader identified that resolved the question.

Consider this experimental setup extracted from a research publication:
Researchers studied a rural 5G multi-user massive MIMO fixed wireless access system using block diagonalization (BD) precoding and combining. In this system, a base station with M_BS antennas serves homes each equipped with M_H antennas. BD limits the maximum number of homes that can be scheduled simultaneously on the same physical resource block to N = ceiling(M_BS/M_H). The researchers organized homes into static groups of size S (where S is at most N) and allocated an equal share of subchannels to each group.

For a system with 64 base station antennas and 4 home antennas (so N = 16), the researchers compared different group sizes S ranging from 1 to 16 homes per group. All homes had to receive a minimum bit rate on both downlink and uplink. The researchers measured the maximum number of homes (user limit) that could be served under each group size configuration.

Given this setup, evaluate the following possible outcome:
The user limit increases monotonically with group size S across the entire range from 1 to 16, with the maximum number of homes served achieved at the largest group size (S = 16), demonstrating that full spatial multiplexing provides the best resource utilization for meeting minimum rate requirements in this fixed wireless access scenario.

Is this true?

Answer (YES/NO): NO